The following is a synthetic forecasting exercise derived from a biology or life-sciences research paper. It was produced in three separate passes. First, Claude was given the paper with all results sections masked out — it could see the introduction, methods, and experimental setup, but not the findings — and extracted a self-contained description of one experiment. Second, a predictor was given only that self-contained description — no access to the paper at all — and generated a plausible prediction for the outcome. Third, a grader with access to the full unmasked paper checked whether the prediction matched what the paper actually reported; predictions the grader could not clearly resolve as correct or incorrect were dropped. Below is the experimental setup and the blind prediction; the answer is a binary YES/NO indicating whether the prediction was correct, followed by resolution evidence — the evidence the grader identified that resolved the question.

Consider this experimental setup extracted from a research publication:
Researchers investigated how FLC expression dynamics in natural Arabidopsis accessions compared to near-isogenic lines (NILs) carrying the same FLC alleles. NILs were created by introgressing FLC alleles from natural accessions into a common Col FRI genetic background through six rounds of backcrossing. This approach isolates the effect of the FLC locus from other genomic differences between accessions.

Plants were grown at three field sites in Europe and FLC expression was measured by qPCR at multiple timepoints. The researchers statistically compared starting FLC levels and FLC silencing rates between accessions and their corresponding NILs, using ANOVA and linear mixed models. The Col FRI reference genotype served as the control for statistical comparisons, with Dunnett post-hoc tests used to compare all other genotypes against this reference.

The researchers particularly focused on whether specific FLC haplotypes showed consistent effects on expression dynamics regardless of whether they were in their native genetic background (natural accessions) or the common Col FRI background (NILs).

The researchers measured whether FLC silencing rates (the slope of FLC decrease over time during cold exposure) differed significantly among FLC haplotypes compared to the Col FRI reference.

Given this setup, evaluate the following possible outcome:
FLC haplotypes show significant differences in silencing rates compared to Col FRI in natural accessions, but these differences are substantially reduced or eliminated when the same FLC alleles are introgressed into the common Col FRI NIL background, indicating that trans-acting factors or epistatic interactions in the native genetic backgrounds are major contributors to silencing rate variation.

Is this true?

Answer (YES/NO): NO